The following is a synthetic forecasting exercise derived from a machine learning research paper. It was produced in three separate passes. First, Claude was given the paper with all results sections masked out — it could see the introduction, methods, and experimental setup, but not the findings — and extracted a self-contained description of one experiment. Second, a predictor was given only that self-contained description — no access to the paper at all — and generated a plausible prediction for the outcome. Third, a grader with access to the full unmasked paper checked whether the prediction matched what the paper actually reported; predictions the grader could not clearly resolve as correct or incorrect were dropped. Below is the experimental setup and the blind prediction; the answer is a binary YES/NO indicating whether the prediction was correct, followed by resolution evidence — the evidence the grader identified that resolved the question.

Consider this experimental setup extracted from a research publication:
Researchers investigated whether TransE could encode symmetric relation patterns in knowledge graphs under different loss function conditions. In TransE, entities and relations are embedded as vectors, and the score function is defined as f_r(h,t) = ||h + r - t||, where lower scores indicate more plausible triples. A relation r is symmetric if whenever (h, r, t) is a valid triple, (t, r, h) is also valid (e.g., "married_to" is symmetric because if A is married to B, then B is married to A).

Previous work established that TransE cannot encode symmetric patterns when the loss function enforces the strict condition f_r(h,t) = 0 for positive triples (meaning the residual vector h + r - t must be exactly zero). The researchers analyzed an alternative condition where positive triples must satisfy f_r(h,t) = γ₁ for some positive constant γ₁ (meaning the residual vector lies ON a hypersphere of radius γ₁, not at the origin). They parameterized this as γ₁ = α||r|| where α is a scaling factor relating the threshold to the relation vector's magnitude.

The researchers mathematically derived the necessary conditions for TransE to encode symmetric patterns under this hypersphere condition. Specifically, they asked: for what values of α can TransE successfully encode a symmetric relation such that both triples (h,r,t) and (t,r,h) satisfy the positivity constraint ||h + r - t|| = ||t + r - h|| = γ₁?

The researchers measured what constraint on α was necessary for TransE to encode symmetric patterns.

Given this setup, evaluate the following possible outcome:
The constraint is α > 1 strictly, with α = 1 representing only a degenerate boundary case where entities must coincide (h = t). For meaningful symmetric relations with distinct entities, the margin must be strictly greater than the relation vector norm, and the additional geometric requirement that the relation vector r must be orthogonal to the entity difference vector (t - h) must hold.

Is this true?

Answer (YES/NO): YES